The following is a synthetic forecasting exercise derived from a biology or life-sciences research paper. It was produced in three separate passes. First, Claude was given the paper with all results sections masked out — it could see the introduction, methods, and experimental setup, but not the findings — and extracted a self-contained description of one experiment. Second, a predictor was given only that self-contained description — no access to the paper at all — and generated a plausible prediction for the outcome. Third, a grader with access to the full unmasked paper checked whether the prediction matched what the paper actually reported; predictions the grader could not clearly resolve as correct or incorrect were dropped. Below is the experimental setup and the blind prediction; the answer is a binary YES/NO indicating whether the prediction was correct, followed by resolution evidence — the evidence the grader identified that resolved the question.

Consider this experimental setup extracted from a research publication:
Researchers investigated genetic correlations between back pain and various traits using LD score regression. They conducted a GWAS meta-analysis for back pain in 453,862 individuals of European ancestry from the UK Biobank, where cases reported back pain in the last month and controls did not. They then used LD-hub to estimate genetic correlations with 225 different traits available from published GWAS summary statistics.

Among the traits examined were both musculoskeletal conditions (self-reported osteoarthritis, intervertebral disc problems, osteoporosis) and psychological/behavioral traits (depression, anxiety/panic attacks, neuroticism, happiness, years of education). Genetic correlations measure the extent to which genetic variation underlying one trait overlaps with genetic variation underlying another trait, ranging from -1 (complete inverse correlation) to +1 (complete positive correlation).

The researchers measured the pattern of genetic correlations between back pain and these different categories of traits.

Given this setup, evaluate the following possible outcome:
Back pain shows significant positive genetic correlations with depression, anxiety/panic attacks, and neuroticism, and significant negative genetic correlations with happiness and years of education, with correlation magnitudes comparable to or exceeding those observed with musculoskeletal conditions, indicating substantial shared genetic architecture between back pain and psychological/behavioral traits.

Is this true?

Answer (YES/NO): NO